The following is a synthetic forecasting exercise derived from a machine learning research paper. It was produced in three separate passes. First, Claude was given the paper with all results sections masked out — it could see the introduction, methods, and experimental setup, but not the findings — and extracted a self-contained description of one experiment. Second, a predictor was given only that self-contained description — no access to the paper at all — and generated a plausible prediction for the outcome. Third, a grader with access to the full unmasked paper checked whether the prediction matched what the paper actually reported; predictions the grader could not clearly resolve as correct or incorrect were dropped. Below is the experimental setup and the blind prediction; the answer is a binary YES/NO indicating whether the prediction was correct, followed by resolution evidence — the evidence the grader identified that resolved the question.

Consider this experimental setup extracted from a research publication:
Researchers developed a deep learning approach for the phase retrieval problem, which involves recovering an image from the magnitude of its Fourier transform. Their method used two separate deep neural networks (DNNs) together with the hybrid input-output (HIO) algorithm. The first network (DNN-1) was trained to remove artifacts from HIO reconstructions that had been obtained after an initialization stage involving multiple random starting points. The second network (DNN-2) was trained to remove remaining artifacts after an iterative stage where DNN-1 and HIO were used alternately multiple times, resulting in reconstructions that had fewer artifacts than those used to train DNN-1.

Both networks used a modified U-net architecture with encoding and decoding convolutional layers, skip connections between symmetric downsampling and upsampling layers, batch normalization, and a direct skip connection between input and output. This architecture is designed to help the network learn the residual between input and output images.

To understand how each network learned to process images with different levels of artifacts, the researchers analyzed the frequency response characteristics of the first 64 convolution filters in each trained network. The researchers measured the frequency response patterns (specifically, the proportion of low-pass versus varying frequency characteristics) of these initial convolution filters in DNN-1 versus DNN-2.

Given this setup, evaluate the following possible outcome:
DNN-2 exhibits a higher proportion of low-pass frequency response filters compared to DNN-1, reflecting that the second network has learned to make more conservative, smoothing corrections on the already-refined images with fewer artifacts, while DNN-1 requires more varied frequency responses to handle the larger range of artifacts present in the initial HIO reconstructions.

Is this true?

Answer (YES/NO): NO